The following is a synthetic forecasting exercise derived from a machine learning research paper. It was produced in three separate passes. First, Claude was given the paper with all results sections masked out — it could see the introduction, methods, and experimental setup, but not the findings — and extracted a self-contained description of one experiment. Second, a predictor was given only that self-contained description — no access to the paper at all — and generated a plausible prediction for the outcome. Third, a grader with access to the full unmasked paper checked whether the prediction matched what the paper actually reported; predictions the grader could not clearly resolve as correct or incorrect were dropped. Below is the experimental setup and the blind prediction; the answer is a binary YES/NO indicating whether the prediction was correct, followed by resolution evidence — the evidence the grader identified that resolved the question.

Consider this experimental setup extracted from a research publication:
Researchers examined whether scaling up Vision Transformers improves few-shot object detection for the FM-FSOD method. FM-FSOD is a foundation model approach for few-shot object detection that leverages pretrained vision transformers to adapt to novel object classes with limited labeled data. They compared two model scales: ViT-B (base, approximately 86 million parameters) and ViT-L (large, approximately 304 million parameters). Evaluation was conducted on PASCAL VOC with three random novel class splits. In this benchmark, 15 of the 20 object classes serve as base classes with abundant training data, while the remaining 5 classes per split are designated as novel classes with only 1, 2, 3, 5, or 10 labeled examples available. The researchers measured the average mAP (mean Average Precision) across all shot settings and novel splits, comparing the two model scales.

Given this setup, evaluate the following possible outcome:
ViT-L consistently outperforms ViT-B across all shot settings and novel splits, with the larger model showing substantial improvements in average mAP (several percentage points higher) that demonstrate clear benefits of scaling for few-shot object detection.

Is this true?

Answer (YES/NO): NO